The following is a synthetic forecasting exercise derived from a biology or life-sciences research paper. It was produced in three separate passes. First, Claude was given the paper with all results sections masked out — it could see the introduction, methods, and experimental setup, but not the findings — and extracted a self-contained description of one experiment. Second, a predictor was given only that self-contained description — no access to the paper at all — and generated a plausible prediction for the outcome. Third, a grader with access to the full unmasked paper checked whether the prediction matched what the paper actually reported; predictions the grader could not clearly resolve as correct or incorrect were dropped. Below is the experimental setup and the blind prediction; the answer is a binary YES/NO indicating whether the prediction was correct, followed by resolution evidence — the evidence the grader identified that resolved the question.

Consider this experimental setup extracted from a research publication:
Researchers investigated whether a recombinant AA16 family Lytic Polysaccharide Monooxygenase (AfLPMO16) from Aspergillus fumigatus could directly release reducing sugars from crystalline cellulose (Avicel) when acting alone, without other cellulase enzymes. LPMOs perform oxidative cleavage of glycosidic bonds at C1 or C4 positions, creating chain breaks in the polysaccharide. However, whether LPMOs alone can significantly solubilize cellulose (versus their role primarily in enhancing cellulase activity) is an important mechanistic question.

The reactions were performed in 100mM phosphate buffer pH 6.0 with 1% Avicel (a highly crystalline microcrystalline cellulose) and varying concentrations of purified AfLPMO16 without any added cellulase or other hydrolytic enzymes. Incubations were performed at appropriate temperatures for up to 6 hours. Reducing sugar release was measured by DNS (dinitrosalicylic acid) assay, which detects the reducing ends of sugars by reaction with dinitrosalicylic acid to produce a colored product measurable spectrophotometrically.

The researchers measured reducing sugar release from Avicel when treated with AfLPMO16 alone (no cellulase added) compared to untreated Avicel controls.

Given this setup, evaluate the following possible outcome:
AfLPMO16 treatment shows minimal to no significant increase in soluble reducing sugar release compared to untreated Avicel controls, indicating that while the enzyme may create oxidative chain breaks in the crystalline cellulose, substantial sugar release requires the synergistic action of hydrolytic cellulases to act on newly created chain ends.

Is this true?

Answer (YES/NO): YES